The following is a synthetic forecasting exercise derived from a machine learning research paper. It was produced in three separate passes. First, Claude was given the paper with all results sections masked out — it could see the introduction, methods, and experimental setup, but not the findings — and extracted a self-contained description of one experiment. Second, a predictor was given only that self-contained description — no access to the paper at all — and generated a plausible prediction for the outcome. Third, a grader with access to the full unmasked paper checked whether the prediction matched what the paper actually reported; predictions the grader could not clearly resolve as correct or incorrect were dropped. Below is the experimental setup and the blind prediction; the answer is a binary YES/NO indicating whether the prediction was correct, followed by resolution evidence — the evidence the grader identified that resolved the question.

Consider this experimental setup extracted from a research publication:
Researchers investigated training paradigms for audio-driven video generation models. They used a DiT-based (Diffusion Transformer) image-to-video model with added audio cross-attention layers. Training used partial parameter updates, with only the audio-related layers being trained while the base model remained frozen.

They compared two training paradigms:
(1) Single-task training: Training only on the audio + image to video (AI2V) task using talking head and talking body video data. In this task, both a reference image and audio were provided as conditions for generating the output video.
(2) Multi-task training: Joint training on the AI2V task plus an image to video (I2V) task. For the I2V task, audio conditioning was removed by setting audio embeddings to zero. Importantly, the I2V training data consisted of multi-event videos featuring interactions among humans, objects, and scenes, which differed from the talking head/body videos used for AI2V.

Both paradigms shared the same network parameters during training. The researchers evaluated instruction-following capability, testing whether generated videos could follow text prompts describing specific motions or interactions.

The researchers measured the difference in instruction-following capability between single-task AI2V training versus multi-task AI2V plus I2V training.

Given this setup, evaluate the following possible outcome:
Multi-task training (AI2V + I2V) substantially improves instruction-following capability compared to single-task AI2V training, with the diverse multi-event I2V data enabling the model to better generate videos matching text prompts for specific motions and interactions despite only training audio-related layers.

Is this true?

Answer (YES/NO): YES